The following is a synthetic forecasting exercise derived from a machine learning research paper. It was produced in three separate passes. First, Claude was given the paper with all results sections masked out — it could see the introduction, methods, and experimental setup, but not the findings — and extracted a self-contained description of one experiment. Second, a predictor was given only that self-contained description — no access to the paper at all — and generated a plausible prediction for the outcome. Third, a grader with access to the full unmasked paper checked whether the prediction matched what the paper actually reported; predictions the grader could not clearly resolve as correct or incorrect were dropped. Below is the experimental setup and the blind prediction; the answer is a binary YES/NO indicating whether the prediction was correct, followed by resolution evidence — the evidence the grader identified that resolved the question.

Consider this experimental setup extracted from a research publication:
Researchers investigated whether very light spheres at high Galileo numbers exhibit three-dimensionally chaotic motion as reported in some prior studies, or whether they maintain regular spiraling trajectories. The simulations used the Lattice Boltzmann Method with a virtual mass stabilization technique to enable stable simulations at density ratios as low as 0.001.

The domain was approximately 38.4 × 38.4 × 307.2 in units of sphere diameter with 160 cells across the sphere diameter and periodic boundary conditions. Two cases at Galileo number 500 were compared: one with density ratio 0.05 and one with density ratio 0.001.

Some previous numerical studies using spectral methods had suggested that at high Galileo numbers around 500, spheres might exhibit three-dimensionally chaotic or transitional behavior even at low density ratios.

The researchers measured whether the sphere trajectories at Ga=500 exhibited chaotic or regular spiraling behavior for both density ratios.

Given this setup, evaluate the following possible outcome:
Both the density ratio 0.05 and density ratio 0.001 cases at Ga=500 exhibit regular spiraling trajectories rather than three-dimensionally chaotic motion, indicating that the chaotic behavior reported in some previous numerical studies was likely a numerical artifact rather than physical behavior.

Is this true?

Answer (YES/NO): NO